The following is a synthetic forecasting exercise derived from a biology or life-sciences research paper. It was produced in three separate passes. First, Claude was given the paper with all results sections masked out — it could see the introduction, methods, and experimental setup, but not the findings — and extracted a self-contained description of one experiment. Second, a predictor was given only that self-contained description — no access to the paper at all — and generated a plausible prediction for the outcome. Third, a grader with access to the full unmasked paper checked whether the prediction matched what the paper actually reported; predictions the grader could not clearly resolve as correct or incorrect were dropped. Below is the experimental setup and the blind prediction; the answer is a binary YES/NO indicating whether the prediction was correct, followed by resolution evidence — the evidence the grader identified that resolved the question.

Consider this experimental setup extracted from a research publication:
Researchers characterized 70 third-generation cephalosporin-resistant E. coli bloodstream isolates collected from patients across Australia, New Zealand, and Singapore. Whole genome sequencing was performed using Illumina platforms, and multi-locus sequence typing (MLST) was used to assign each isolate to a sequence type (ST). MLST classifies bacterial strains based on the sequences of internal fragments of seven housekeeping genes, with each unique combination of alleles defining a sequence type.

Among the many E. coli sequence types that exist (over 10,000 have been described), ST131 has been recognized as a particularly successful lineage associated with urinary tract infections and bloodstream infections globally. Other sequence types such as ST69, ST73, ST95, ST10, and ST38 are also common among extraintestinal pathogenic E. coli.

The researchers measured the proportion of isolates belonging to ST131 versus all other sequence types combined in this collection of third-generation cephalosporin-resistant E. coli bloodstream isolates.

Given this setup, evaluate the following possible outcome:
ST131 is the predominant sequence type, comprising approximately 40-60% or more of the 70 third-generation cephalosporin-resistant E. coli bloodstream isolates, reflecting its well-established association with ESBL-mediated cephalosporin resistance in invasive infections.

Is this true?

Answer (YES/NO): YES